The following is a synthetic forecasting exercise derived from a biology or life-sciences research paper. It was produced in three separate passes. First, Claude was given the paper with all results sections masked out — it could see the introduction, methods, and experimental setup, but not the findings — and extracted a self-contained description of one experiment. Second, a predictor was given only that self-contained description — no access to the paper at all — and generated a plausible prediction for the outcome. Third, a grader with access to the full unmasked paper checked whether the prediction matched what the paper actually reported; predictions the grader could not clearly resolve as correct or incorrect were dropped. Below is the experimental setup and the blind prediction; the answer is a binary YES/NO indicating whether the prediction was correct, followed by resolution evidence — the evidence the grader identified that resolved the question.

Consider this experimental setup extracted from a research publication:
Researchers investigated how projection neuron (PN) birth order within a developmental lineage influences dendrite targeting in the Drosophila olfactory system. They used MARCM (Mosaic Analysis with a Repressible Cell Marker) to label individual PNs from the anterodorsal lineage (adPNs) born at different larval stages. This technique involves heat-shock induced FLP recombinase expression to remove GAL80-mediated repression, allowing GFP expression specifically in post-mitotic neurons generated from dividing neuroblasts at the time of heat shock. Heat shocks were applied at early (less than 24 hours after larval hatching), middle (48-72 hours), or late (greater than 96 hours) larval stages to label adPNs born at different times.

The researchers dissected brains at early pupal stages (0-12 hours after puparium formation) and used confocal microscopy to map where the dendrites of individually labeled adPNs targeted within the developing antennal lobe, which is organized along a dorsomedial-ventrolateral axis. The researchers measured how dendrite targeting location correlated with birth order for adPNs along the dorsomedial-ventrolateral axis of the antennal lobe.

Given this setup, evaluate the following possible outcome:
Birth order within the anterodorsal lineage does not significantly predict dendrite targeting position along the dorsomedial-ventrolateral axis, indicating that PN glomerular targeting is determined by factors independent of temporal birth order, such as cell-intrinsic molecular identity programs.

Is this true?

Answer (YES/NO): NO